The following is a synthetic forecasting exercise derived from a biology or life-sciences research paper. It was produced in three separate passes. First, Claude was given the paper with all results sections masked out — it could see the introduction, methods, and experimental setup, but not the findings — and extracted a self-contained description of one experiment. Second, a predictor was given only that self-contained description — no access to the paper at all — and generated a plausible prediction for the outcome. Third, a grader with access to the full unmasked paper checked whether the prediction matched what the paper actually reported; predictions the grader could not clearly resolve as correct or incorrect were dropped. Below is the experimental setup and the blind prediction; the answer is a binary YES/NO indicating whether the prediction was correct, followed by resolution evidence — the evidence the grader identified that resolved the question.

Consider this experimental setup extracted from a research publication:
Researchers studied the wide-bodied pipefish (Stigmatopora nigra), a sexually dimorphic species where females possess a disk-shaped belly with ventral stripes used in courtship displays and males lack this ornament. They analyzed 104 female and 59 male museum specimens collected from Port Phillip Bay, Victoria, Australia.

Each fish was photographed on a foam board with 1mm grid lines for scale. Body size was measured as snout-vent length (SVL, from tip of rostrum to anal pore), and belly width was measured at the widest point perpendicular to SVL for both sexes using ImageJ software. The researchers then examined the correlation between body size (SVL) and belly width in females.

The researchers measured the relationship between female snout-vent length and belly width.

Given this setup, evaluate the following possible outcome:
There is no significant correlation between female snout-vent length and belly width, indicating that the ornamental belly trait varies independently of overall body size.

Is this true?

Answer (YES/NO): NO